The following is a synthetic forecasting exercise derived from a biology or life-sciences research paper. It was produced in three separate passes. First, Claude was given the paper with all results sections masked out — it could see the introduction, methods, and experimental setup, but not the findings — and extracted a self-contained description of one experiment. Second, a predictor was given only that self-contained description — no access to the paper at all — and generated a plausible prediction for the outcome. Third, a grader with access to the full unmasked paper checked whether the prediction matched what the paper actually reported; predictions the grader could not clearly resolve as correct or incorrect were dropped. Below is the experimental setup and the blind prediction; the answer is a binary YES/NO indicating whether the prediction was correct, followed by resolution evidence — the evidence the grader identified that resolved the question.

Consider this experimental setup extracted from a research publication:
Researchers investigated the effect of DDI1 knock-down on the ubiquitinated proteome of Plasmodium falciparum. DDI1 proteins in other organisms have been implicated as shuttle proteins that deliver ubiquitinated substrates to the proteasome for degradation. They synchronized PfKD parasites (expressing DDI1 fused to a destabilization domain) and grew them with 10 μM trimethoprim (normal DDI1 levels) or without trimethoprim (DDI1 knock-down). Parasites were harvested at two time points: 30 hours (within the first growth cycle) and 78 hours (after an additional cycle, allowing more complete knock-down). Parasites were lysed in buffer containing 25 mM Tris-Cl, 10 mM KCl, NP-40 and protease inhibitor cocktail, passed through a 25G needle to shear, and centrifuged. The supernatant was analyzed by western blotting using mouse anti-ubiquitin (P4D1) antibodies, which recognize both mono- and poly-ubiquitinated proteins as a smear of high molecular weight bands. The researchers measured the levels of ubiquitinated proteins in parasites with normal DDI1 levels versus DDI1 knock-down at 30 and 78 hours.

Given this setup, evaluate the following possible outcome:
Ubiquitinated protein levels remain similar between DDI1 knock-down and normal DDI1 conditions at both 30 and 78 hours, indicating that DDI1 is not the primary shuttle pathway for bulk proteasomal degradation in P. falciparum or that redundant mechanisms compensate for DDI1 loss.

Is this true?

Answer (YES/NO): NO